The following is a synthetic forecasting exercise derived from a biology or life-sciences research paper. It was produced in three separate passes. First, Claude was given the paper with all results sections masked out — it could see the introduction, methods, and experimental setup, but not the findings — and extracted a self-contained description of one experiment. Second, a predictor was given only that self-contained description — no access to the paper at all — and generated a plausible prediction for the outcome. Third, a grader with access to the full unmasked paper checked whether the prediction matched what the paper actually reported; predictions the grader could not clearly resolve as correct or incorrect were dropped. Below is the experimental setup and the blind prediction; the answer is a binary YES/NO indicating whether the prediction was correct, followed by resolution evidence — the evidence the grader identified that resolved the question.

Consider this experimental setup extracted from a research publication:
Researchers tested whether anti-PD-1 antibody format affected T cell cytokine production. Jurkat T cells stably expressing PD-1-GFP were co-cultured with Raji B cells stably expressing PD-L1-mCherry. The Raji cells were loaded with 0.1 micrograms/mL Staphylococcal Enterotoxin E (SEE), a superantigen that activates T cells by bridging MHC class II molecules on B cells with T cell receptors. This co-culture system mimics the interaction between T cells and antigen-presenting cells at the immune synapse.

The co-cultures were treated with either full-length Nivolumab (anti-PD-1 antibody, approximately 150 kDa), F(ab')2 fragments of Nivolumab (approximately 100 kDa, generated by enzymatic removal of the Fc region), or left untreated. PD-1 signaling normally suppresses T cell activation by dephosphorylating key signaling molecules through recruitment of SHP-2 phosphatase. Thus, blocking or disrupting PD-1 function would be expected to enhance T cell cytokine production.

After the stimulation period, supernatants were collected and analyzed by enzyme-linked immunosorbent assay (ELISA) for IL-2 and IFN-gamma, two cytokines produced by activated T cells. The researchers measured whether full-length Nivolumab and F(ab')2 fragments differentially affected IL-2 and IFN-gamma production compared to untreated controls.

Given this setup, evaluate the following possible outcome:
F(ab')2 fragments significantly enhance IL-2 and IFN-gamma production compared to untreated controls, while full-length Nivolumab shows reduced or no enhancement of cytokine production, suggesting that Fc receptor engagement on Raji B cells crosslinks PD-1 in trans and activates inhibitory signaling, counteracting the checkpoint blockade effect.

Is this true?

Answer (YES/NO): NO